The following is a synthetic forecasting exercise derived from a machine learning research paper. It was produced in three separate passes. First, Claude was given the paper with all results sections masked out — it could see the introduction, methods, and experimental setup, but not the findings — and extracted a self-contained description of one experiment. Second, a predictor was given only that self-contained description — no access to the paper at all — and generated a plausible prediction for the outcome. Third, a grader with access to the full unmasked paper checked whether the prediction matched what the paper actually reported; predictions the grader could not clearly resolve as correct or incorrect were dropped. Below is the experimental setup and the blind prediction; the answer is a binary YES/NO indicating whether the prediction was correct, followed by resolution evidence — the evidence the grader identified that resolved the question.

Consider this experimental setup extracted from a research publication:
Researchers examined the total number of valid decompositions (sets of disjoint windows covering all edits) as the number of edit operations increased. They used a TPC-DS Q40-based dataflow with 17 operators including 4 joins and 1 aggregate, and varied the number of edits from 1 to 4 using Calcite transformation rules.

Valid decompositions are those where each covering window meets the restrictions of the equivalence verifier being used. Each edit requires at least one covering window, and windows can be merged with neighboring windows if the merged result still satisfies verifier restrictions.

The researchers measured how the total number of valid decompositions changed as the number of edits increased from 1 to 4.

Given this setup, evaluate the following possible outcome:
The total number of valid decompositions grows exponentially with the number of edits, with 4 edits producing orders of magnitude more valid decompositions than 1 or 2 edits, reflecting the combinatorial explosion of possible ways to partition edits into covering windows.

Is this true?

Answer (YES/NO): NO